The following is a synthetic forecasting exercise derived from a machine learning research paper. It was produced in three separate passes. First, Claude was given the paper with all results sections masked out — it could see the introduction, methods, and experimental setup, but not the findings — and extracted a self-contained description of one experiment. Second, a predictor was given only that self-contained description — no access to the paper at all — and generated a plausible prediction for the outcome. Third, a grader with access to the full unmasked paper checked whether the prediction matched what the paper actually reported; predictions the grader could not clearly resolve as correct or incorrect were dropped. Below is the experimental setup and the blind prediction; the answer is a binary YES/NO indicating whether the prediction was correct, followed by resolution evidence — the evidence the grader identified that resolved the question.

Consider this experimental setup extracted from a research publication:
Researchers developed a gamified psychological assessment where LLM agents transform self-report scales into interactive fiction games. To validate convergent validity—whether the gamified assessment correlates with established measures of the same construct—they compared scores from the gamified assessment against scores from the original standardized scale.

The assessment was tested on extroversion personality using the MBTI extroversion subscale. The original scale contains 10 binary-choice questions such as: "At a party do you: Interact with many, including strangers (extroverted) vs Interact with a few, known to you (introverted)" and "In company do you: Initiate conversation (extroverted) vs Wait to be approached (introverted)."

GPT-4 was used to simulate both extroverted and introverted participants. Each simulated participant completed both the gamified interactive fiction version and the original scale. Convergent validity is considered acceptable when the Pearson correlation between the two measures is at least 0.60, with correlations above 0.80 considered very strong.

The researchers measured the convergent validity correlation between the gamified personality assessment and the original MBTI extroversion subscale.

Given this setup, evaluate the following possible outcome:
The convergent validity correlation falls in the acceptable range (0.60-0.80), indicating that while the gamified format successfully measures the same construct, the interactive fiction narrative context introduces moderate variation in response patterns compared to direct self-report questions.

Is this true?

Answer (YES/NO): NO